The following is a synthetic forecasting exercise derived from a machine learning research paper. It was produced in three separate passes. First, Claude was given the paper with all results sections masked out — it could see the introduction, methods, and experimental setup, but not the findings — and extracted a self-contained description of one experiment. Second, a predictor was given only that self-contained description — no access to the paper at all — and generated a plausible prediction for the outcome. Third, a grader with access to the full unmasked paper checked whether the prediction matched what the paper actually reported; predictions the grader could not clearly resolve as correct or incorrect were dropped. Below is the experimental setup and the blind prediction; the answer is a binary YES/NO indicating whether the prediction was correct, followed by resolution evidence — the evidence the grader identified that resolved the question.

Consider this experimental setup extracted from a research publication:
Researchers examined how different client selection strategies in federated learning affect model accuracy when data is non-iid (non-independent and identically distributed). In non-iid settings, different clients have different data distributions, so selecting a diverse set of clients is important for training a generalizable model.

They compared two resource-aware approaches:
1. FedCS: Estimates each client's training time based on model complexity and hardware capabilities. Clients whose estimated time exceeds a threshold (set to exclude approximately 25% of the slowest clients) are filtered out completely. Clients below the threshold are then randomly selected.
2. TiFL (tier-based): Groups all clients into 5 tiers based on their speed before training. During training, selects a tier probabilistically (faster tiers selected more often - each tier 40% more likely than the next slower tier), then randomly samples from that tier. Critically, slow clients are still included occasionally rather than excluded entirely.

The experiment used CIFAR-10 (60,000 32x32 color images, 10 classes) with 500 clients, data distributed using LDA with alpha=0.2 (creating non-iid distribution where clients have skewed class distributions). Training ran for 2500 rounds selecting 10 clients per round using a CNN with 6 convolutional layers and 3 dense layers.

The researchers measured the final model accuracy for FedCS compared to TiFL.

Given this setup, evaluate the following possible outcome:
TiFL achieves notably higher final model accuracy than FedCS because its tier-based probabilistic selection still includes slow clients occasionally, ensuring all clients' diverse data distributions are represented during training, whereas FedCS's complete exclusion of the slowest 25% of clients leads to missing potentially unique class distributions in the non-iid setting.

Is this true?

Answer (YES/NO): YES